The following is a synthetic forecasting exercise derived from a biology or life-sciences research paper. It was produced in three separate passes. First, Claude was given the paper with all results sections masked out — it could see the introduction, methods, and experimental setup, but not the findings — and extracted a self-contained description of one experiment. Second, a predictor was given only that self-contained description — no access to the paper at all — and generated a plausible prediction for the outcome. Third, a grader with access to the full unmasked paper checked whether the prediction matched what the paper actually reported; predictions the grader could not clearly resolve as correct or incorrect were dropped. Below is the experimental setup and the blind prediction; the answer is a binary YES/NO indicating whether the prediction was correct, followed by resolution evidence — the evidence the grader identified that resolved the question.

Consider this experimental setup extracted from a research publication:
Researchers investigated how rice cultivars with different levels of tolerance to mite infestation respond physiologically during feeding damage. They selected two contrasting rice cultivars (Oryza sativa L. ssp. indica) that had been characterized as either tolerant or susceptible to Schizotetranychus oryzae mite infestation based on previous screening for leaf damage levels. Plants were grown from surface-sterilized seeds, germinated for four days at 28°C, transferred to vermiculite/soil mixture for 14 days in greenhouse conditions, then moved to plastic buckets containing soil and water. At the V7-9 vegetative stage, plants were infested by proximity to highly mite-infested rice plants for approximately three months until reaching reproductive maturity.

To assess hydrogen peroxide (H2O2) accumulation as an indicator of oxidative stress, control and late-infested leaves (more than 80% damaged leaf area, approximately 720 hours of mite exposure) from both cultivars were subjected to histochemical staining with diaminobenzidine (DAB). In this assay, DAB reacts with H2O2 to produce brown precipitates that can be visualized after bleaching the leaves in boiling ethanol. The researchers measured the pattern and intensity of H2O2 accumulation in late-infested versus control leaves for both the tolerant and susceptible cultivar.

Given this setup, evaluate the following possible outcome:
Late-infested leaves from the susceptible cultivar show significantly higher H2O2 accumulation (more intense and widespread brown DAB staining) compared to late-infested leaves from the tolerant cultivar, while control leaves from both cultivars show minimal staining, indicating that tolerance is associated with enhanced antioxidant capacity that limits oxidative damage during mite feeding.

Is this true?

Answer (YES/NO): YES